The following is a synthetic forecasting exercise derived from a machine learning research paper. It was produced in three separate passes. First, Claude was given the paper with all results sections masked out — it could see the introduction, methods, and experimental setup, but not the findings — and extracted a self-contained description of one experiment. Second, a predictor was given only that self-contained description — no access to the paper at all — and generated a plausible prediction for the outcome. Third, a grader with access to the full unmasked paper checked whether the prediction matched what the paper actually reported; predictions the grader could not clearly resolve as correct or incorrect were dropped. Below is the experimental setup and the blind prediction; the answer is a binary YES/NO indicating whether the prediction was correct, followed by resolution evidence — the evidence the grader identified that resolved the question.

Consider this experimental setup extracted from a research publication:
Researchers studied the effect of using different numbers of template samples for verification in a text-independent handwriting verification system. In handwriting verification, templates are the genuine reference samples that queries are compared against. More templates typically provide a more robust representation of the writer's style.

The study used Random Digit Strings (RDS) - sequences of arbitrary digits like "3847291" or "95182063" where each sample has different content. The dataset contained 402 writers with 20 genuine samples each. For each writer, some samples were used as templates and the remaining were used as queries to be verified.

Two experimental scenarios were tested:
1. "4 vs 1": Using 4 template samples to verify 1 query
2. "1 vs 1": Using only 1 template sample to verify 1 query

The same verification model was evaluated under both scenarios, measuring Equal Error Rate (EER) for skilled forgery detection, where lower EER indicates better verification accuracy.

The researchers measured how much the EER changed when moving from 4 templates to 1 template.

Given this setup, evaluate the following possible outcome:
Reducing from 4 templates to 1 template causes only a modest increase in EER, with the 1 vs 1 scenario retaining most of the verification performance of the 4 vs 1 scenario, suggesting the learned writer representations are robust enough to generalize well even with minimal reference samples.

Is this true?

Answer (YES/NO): NO